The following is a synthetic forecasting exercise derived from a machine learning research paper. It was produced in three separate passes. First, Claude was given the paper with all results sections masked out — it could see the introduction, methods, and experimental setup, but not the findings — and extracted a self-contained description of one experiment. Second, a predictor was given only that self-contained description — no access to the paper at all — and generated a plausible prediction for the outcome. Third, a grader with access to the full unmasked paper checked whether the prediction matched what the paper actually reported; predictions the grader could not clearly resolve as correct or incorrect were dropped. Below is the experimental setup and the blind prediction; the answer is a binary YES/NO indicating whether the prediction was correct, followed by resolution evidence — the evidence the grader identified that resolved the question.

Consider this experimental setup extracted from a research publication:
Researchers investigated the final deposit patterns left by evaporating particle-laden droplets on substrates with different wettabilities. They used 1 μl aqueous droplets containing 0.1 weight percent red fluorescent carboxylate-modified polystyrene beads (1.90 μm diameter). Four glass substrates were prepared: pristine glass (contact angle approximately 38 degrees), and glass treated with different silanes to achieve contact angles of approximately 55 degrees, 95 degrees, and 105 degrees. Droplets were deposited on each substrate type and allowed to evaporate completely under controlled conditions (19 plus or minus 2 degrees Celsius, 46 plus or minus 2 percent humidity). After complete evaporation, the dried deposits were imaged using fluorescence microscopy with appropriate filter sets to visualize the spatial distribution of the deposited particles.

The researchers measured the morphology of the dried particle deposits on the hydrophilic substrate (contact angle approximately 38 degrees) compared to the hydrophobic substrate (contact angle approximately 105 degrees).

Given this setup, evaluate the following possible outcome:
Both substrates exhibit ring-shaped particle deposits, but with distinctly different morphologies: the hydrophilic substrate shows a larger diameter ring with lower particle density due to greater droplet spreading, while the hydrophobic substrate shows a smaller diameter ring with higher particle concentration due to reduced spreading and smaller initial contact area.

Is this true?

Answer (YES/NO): NO